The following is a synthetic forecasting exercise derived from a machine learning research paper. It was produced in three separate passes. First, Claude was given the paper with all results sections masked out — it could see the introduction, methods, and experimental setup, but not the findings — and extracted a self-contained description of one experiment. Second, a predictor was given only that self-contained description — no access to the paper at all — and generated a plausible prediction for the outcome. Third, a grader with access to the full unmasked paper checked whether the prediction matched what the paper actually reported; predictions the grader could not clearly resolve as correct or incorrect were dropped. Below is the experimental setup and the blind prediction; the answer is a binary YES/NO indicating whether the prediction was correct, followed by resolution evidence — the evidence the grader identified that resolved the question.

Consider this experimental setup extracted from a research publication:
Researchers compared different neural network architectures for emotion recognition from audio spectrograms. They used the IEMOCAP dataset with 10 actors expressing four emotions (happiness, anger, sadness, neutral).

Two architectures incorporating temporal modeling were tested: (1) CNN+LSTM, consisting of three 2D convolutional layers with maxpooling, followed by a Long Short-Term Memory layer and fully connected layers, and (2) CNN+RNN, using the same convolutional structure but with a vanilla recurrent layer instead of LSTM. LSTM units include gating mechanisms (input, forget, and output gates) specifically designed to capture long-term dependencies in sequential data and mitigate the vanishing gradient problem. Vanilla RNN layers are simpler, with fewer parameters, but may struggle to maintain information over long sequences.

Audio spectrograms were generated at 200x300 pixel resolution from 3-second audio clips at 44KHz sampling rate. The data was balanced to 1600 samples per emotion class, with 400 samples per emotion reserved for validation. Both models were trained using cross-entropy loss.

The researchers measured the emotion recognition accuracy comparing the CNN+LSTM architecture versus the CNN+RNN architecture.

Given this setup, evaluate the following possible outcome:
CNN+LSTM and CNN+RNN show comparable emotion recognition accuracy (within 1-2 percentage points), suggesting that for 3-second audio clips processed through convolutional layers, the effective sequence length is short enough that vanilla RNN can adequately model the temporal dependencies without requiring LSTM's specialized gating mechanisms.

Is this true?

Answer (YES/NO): NO